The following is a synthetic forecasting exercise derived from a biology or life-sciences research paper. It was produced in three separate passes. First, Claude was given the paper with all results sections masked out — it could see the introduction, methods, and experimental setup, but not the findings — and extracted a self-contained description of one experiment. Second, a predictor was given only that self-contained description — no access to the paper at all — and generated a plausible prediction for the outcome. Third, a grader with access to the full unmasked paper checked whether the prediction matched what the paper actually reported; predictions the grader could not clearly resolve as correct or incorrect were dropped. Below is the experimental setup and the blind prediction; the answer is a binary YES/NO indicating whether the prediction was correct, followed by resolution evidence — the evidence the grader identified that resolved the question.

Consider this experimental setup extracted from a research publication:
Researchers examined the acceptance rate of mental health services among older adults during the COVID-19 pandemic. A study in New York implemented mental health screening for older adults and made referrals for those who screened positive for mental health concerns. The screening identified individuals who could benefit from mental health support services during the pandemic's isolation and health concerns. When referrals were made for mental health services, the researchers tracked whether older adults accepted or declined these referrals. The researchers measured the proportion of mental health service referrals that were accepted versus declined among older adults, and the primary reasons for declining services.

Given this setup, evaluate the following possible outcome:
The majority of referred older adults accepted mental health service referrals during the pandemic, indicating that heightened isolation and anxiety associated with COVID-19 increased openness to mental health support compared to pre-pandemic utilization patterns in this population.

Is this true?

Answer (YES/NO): NO